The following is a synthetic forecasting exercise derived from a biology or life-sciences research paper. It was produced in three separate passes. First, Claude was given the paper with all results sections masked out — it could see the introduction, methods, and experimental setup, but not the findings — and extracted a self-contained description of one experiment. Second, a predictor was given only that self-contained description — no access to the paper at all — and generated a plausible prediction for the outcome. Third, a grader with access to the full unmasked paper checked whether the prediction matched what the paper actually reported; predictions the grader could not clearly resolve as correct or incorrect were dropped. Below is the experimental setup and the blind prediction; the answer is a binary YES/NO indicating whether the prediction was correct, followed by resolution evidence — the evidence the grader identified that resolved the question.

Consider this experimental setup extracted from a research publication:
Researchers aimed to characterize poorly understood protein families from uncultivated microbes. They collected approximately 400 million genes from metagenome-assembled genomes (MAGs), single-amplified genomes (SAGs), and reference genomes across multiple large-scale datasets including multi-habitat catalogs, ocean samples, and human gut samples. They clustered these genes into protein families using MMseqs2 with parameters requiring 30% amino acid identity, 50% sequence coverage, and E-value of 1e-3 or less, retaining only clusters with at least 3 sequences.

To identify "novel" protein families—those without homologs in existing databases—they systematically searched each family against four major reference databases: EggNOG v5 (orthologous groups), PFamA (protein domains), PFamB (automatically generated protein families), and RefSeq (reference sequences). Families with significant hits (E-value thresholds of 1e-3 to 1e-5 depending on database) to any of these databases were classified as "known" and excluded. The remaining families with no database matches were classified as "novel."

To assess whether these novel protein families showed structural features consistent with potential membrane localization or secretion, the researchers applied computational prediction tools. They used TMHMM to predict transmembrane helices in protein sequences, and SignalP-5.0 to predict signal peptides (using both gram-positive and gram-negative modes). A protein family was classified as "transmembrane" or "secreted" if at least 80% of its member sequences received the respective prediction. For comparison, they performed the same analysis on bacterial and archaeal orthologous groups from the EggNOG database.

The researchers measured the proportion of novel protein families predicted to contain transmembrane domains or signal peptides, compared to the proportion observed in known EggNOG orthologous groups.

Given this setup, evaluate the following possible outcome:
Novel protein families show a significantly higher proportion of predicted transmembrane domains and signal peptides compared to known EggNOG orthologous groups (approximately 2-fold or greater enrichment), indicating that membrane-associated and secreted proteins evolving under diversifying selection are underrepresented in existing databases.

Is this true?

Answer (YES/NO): NO